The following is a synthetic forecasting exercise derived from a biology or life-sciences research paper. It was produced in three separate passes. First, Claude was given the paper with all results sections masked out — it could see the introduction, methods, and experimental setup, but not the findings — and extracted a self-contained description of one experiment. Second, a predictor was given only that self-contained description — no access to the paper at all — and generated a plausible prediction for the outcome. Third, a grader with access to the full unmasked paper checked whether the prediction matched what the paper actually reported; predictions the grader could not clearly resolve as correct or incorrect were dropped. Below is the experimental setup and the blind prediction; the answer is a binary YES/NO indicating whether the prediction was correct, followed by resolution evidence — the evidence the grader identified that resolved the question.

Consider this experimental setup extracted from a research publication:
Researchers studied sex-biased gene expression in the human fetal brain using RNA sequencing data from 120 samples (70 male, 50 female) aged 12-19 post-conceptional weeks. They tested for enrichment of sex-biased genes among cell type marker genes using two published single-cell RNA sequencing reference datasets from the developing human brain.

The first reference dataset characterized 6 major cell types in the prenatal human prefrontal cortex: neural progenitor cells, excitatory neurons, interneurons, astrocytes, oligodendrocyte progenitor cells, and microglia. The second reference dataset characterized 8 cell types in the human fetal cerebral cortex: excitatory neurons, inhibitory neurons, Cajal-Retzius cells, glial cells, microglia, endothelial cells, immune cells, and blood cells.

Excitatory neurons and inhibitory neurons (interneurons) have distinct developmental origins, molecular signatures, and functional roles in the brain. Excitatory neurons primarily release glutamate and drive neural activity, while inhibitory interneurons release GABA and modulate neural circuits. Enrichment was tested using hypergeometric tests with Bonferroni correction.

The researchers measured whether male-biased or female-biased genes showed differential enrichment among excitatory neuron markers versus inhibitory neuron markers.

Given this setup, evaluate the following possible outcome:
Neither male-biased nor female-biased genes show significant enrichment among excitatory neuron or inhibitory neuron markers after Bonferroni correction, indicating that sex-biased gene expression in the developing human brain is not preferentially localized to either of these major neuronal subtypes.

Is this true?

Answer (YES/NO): YES